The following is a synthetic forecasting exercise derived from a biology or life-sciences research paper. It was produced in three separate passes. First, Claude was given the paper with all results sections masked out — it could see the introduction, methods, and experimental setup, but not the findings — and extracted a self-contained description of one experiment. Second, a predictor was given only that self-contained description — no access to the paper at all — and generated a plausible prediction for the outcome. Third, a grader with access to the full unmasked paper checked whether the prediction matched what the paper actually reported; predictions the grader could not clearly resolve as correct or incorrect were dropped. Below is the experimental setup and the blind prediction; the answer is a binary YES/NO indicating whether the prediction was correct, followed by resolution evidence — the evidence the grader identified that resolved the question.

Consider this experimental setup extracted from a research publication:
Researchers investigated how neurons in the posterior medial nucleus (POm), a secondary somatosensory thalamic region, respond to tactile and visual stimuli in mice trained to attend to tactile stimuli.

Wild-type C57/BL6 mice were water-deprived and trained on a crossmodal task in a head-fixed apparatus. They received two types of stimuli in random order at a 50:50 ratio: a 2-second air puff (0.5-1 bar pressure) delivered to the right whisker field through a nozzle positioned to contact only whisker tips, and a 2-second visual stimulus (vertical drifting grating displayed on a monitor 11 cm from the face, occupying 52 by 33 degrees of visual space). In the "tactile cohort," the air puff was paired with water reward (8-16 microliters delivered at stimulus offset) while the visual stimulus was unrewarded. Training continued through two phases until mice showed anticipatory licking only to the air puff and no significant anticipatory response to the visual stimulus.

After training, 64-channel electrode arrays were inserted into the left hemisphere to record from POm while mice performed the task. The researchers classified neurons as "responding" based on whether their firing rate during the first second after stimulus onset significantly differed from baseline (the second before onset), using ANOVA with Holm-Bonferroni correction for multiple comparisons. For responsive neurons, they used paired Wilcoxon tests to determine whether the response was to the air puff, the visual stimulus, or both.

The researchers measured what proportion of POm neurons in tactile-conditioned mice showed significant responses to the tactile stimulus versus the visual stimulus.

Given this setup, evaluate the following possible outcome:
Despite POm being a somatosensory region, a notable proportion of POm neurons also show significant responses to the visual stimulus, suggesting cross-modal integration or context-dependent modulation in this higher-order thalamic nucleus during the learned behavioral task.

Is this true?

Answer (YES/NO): NO